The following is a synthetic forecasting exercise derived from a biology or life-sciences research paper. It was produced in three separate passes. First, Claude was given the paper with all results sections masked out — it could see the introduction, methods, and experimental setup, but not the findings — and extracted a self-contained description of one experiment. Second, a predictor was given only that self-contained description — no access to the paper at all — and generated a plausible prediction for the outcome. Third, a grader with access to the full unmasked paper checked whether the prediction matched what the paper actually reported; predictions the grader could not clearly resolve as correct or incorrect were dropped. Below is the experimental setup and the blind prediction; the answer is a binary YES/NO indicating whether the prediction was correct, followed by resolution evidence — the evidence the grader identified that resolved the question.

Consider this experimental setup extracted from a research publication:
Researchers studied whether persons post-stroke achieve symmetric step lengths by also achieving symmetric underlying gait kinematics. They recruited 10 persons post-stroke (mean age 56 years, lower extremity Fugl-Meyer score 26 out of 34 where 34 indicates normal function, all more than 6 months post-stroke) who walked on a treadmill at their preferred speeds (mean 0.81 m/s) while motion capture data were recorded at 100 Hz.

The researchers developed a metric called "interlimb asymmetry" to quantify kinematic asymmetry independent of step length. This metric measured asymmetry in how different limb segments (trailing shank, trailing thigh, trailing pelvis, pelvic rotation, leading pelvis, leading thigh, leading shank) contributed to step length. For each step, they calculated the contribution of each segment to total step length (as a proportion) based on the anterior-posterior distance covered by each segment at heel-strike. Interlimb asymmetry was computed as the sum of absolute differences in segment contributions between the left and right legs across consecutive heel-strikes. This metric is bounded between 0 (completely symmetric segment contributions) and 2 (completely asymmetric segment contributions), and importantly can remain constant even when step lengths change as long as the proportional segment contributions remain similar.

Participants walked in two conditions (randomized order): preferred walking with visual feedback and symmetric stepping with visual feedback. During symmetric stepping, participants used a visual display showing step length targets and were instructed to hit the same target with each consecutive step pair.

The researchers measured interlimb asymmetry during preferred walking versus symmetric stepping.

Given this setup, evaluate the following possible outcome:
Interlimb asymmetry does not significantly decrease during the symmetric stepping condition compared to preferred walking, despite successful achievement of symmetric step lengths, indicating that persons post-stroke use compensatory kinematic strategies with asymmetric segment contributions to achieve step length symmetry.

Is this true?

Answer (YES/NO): NO